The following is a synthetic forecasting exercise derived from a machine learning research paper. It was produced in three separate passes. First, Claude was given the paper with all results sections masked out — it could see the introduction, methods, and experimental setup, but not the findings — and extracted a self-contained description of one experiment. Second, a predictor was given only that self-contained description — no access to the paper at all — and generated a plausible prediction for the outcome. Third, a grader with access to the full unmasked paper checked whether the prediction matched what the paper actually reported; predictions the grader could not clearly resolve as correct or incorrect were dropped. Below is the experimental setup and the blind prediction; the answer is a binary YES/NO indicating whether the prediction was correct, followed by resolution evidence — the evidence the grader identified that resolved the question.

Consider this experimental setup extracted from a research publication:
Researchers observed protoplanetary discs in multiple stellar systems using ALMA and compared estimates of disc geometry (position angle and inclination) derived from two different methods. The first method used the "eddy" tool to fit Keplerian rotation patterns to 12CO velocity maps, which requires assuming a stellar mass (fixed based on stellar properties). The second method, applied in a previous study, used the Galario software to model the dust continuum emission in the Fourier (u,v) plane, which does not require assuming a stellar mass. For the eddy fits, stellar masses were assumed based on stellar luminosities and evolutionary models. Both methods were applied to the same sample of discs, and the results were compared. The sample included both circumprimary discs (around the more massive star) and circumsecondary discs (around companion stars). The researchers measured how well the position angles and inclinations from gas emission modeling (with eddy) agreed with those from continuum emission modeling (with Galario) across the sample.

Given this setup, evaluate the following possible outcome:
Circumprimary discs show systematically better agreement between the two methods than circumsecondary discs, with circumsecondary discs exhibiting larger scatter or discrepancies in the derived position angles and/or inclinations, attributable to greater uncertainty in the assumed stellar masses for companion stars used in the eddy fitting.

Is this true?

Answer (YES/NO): NO